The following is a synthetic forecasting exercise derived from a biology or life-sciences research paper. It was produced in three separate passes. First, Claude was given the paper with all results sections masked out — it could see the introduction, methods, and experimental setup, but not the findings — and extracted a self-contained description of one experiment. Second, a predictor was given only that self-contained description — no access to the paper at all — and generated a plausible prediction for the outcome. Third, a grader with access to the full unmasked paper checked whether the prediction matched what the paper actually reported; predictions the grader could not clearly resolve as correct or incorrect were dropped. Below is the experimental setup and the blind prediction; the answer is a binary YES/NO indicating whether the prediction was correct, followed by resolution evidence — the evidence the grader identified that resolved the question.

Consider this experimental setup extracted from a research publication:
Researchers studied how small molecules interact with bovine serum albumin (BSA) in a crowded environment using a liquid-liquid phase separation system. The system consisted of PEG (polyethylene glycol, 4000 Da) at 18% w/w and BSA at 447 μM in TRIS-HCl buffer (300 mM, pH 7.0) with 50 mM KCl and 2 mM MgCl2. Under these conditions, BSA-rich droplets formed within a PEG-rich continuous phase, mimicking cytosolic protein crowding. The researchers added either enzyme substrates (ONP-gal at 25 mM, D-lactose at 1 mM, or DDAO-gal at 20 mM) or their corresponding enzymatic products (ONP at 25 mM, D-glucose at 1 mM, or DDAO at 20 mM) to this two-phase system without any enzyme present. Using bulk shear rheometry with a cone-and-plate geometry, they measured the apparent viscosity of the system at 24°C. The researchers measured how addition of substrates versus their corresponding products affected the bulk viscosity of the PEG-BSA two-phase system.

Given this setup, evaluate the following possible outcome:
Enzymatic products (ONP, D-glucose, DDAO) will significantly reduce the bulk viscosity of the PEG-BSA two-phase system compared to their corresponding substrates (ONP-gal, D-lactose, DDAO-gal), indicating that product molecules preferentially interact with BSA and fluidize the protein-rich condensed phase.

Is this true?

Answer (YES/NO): NO